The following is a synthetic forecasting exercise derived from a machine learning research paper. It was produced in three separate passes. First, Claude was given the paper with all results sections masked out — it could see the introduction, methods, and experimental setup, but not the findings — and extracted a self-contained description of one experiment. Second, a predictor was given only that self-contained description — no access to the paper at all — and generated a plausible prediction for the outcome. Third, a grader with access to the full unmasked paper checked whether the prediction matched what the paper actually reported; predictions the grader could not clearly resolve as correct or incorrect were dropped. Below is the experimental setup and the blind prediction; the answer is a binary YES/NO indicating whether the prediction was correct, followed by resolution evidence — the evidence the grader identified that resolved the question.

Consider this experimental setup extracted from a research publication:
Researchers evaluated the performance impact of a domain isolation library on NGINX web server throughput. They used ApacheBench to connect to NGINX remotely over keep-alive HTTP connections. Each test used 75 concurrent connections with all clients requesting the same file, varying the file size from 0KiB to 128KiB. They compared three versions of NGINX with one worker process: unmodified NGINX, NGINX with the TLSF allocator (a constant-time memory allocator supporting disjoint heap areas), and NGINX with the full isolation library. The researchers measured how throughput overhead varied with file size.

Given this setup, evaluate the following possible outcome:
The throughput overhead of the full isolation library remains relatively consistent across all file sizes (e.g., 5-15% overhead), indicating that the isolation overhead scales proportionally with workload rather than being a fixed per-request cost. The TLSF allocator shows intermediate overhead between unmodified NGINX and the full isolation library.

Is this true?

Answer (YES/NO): NO